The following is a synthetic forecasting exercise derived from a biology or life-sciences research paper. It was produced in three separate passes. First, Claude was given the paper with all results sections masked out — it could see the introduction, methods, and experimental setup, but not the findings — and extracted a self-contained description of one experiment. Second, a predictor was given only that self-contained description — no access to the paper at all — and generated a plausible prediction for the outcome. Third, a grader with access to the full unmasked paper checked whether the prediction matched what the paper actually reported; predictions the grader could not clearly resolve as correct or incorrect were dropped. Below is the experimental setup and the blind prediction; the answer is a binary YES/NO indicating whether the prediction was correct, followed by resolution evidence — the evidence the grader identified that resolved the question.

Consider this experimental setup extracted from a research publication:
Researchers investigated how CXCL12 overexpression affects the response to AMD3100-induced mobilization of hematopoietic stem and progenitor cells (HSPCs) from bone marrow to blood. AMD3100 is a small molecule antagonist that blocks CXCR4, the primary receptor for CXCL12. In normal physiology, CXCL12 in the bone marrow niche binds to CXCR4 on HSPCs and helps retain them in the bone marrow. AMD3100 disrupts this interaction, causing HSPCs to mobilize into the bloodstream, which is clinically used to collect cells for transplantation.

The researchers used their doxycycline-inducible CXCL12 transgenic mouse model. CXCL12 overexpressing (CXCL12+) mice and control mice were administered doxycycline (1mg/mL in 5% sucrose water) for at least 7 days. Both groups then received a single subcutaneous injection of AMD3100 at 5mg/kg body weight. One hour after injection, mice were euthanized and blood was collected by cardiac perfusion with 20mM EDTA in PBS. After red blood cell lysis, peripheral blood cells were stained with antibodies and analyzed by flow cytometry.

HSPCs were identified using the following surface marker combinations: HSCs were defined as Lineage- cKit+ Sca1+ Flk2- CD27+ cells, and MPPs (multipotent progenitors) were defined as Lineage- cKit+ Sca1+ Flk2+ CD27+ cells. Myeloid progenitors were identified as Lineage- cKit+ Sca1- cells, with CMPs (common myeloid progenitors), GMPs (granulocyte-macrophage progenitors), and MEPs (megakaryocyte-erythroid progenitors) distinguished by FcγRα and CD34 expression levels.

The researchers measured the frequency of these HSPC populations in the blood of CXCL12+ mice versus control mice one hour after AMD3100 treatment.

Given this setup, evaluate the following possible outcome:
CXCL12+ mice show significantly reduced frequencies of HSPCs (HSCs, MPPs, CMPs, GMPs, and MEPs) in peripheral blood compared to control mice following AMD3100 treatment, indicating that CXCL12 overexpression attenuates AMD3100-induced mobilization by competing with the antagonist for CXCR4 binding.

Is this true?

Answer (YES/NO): NO